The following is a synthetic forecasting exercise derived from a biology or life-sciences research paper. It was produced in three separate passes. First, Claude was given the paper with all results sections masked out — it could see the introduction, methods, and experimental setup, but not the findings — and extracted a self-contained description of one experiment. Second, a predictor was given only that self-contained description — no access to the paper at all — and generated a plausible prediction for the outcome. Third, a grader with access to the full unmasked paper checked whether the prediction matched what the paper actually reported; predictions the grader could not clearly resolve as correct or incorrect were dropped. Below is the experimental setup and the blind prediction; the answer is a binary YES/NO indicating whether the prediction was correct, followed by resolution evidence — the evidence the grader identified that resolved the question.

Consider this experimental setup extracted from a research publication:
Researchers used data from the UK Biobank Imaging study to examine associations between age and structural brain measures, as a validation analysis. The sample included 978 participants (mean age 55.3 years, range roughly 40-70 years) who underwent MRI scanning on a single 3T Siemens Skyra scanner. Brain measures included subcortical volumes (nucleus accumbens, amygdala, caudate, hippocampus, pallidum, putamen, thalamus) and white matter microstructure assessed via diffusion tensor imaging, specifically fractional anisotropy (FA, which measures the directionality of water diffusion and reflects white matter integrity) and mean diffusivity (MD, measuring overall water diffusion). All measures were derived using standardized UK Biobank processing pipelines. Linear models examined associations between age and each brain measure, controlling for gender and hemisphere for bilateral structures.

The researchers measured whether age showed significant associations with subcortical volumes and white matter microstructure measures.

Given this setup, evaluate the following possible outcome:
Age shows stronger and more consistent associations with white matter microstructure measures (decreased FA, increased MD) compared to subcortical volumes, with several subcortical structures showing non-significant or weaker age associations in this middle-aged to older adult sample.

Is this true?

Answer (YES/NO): NO